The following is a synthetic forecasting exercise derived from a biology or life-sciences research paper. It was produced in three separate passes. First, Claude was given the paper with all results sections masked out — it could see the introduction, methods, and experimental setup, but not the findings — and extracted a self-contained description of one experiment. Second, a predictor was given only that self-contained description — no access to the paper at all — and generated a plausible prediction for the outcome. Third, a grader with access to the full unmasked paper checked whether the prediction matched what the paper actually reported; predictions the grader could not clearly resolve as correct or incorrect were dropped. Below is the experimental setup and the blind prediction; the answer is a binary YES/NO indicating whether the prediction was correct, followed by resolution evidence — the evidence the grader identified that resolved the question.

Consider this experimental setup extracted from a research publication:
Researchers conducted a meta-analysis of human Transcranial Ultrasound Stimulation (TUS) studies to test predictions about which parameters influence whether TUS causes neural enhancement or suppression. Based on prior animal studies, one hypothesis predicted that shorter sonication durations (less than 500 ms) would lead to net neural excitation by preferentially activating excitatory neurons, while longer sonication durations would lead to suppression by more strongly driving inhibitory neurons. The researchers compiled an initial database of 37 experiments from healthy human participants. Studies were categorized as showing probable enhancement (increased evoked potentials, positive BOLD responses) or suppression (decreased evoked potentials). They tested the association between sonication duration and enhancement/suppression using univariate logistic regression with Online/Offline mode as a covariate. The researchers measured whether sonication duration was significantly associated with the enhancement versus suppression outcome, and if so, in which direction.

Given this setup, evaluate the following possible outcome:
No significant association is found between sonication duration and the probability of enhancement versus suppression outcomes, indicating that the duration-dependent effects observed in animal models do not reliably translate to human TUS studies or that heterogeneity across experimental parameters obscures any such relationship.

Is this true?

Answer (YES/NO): NO